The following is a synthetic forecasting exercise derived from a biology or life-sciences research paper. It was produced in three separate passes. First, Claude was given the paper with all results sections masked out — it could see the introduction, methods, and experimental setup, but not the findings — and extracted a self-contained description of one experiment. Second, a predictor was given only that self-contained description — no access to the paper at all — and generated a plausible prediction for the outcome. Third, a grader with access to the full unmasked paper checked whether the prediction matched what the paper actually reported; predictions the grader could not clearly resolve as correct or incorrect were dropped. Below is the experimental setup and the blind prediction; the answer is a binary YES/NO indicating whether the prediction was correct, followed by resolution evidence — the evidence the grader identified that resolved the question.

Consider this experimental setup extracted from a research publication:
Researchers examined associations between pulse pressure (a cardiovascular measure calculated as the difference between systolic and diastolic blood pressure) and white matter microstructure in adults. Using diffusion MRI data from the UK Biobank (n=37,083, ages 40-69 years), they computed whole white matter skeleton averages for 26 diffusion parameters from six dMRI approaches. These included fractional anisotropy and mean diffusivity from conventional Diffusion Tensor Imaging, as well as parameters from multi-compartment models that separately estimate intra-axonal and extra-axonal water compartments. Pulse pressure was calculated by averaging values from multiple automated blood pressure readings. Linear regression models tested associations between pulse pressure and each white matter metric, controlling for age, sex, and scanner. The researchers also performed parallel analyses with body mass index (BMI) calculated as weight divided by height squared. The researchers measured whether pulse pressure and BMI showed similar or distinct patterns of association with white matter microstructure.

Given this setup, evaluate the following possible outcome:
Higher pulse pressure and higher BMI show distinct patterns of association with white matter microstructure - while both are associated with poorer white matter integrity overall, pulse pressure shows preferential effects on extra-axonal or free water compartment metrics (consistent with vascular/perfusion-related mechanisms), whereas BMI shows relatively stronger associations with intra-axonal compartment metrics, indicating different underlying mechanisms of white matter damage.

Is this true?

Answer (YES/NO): NO